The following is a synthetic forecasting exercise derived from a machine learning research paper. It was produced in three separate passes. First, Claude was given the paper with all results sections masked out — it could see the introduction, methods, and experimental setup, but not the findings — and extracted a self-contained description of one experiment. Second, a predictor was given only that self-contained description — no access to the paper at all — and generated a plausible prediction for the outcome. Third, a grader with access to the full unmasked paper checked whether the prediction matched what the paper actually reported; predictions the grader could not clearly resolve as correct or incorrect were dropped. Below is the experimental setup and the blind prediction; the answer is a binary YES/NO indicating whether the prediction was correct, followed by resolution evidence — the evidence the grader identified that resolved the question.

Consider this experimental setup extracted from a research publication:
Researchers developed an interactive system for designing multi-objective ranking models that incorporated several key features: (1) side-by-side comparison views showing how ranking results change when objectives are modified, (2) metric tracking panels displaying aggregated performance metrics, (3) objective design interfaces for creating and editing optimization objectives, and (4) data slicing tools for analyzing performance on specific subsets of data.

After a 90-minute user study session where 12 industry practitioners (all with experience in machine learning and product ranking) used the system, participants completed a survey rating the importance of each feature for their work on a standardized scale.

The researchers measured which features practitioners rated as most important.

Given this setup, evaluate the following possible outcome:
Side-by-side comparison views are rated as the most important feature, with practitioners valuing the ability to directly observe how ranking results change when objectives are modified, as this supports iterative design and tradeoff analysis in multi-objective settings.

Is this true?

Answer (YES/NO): YES